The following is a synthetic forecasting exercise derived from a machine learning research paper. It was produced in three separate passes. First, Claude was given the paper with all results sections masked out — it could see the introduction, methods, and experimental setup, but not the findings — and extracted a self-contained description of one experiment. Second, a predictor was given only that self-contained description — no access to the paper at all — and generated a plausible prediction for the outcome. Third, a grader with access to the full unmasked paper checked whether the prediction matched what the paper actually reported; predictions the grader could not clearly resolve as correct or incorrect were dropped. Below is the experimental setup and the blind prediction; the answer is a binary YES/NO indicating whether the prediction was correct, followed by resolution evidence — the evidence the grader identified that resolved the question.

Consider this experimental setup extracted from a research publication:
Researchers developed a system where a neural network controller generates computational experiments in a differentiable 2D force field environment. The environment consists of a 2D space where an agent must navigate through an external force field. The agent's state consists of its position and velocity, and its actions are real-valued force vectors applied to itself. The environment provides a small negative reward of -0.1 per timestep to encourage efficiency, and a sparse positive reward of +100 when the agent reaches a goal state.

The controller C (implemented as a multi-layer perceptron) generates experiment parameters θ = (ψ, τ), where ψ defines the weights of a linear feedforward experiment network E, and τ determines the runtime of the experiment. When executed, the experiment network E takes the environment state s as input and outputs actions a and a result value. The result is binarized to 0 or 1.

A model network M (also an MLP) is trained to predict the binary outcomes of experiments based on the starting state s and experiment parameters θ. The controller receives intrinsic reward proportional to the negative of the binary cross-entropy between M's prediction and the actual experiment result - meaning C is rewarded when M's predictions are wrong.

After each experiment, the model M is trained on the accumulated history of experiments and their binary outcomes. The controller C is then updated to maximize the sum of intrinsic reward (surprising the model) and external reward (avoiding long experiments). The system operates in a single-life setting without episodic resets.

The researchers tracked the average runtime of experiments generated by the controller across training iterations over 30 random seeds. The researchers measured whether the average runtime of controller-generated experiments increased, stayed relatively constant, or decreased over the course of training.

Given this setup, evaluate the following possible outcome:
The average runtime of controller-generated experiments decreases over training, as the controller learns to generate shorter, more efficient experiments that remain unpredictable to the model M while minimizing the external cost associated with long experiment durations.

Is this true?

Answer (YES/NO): NO